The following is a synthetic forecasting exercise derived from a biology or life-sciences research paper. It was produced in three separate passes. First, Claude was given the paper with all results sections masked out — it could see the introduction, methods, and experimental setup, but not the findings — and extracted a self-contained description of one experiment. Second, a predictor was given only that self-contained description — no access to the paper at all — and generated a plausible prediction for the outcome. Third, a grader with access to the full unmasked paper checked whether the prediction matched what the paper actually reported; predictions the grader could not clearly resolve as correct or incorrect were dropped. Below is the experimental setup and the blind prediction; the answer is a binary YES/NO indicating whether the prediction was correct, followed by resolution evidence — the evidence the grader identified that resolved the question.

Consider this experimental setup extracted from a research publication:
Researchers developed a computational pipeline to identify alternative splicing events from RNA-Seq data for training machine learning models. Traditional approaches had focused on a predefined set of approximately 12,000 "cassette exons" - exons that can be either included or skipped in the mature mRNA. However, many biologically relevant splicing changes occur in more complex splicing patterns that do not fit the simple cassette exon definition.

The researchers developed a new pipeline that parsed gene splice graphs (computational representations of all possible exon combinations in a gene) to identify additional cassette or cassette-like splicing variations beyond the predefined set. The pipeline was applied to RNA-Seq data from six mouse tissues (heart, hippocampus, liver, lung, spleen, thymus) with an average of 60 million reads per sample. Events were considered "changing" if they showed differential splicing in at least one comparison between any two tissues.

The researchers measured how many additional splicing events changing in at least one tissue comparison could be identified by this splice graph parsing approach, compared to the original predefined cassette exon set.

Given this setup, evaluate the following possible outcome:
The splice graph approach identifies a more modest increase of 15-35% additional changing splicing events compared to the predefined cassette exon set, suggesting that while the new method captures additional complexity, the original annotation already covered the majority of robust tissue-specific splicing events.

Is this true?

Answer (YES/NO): YES